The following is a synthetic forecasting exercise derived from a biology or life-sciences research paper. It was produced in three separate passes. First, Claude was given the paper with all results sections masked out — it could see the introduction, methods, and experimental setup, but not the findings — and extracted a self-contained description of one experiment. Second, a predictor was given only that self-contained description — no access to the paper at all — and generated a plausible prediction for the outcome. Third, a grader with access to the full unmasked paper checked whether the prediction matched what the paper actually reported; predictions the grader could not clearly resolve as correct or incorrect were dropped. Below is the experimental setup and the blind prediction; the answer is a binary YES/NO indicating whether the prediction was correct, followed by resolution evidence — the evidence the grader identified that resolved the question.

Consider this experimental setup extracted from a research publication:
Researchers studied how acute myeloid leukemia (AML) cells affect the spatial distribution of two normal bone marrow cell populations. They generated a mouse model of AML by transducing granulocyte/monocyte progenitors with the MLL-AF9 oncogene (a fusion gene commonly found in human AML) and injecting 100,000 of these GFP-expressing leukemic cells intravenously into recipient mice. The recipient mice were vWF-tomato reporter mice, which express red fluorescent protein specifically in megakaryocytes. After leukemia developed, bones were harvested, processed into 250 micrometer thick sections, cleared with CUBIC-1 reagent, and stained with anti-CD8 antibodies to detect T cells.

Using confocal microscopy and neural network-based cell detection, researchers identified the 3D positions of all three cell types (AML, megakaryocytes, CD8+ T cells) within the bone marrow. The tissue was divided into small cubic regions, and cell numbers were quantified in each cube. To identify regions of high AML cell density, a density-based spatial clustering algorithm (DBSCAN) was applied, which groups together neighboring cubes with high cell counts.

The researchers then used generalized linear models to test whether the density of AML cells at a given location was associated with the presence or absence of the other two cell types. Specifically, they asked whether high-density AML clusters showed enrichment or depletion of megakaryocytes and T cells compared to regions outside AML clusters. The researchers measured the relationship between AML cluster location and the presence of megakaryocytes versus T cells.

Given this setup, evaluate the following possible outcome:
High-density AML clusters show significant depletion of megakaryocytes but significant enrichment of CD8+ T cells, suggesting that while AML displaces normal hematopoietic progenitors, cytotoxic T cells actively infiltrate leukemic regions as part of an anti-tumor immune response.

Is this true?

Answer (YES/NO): NO